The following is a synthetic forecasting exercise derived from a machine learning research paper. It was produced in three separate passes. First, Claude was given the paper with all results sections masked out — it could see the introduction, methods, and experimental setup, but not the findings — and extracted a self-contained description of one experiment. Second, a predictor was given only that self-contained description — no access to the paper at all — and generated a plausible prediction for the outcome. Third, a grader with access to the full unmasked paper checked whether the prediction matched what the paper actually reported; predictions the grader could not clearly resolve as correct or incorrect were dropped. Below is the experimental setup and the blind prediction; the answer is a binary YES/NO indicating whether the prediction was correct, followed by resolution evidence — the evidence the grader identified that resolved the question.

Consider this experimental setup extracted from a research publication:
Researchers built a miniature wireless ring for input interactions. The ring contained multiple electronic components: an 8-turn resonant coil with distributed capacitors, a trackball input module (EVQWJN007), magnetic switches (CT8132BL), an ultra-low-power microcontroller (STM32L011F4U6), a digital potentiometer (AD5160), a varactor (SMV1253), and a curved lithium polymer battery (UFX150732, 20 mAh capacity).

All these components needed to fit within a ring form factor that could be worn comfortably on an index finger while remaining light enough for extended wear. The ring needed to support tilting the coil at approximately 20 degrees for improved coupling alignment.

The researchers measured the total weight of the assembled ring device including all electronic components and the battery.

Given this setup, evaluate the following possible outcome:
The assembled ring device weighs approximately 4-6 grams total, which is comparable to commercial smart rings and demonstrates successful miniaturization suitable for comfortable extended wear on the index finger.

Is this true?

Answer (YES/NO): YES